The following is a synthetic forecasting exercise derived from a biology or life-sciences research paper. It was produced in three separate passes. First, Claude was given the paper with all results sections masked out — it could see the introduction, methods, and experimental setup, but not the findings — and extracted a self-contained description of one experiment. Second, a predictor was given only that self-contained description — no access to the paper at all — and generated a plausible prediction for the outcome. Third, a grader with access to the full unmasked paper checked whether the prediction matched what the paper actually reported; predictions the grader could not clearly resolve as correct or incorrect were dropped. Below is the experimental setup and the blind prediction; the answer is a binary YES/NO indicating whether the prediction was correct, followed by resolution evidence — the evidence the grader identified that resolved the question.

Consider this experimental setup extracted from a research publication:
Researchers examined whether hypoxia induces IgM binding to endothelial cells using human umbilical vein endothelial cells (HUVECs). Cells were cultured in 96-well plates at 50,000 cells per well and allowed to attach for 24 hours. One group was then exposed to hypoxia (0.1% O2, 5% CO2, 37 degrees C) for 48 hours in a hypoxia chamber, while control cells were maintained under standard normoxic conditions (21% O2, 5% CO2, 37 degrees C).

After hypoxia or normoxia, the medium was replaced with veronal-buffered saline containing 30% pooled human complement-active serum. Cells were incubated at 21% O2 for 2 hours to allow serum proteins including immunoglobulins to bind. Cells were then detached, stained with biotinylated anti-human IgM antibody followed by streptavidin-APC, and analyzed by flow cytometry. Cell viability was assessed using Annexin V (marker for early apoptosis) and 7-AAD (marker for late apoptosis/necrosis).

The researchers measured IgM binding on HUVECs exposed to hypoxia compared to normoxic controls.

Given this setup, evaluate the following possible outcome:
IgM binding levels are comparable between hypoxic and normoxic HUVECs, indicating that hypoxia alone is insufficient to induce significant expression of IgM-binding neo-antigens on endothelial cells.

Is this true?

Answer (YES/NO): NO